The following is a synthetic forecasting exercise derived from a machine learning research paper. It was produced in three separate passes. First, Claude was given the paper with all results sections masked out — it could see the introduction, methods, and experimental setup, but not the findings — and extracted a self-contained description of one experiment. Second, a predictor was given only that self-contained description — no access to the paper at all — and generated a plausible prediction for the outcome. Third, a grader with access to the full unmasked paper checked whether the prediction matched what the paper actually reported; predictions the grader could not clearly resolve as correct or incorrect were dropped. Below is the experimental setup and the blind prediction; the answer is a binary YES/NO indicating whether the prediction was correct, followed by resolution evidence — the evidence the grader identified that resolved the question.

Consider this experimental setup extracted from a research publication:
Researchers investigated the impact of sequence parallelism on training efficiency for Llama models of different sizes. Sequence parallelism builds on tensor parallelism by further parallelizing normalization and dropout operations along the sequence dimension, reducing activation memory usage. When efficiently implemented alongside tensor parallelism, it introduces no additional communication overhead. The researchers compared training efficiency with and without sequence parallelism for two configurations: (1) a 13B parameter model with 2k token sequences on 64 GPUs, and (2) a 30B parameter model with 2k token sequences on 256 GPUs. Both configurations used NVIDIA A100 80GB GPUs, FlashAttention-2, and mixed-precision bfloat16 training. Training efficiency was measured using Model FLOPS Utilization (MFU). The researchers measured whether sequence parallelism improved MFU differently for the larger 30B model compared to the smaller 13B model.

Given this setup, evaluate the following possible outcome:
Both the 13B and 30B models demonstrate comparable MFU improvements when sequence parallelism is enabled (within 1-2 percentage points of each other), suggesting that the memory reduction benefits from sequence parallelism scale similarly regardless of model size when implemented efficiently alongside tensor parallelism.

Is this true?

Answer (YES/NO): NO